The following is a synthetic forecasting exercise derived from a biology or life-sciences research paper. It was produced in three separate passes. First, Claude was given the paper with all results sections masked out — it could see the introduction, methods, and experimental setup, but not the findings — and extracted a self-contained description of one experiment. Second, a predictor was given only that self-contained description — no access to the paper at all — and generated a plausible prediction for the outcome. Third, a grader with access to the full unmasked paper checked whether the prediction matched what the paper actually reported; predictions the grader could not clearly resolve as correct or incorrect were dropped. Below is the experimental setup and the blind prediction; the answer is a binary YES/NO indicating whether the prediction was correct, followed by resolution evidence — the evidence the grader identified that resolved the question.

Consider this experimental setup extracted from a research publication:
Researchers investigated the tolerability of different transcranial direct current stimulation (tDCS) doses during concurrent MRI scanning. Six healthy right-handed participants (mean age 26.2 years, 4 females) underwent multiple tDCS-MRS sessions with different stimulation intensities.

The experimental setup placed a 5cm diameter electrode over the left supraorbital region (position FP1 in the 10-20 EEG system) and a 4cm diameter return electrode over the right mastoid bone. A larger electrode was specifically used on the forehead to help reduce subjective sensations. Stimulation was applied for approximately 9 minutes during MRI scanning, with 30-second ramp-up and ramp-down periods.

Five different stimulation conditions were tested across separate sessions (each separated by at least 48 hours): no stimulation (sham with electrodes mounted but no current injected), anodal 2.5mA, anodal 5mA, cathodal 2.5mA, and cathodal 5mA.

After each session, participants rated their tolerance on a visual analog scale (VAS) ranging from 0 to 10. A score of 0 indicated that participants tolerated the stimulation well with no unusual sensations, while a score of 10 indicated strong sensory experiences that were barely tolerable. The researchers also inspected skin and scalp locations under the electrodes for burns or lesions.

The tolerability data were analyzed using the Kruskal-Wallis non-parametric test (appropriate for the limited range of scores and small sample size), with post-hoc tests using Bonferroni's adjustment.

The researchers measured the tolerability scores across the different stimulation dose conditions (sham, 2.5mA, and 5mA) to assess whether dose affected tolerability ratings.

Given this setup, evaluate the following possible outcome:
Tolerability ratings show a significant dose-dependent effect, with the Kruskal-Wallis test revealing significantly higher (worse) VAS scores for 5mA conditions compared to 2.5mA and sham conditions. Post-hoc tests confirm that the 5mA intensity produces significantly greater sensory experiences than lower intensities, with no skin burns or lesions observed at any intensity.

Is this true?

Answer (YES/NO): NO